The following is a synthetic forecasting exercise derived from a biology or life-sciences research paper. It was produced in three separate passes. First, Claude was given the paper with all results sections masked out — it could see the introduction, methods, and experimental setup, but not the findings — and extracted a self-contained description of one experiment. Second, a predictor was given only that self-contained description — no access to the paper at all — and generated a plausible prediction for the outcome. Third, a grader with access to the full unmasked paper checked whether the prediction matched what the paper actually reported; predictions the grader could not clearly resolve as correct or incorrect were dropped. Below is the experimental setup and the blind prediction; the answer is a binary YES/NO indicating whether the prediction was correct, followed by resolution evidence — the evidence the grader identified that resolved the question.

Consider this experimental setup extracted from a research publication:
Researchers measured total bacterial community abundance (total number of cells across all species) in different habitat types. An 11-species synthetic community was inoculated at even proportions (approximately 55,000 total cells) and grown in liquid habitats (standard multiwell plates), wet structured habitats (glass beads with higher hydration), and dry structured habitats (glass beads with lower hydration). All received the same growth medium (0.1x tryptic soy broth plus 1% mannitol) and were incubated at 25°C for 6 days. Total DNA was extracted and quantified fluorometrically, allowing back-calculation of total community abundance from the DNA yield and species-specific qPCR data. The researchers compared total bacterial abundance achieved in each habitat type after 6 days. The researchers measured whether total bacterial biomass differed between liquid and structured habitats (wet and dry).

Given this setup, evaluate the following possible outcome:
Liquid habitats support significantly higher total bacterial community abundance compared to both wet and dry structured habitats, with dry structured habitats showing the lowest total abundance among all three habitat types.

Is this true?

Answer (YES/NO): NO